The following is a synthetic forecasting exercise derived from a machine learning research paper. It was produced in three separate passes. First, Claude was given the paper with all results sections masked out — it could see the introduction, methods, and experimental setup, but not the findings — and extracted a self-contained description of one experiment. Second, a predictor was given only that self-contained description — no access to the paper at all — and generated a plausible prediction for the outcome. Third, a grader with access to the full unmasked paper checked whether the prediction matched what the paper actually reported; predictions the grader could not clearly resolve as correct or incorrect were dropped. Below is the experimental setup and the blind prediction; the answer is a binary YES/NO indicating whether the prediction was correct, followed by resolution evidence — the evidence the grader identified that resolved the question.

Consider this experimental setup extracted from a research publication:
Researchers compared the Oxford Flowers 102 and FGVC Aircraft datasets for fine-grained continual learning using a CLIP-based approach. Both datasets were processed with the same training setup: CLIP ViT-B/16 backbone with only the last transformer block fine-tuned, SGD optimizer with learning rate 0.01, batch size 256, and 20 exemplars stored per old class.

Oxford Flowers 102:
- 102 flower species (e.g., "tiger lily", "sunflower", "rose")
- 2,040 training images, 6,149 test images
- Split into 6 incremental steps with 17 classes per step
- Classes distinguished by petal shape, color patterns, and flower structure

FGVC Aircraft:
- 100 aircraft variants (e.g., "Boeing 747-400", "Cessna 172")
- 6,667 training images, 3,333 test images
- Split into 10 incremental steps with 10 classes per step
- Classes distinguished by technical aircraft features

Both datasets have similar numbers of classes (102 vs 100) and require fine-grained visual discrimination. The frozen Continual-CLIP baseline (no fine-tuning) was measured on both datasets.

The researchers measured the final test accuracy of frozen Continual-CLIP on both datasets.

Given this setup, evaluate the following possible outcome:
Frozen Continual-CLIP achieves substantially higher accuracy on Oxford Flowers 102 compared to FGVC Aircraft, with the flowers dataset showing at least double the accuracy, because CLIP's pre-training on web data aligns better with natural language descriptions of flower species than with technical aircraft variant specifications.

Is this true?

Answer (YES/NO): YES